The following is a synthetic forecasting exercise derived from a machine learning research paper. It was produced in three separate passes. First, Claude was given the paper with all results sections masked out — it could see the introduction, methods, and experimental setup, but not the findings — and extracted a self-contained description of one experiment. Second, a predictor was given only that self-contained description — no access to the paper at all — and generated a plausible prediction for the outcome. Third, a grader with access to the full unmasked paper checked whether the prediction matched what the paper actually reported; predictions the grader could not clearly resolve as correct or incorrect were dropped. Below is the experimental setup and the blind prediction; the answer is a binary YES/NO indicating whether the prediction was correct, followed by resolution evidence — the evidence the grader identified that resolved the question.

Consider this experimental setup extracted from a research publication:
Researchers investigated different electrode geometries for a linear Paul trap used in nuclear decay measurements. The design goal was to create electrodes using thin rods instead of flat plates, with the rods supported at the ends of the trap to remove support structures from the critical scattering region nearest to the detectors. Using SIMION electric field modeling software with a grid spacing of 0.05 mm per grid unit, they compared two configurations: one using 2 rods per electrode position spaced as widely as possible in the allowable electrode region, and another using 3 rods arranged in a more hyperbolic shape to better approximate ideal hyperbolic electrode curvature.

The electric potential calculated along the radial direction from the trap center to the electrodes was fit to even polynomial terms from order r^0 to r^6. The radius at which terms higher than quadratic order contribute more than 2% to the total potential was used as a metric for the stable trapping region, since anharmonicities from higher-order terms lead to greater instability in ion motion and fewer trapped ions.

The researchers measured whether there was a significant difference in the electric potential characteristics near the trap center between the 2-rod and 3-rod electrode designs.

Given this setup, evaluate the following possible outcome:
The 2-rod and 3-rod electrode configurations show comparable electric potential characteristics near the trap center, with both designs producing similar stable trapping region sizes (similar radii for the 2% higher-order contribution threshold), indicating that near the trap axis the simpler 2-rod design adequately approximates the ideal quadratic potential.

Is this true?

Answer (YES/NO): YES